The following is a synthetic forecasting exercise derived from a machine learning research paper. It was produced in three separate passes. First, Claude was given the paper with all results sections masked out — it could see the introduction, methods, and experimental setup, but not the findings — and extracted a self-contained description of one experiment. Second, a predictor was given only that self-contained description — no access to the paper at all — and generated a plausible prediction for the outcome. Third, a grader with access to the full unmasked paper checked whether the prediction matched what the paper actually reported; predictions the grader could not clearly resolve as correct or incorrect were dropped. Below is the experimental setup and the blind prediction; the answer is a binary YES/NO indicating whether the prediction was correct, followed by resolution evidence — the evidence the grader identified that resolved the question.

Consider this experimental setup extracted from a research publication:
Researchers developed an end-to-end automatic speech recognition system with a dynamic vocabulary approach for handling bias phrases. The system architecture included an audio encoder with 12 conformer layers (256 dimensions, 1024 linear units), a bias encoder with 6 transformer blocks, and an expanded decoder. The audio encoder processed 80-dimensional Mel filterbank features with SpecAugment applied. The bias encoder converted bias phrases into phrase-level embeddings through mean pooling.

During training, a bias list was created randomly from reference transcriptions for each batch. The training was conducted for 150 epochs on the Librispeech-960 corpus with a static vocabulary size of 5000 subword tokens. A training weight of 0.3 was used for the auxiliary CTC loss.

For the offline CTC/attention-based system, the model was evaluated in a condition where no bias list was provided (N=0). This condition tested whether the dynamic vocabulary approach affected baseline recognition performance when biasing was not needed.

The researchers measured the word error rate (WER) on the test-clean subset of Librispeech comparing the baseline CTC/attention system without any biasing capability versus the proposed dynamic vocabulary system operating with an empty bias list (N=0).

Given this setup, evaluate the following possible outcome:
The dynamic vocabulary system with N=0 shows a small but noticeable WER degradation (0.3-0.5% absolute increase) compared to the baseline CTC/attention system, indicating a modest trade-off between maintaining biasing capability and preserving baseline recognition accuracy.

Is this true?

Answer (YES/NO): NO